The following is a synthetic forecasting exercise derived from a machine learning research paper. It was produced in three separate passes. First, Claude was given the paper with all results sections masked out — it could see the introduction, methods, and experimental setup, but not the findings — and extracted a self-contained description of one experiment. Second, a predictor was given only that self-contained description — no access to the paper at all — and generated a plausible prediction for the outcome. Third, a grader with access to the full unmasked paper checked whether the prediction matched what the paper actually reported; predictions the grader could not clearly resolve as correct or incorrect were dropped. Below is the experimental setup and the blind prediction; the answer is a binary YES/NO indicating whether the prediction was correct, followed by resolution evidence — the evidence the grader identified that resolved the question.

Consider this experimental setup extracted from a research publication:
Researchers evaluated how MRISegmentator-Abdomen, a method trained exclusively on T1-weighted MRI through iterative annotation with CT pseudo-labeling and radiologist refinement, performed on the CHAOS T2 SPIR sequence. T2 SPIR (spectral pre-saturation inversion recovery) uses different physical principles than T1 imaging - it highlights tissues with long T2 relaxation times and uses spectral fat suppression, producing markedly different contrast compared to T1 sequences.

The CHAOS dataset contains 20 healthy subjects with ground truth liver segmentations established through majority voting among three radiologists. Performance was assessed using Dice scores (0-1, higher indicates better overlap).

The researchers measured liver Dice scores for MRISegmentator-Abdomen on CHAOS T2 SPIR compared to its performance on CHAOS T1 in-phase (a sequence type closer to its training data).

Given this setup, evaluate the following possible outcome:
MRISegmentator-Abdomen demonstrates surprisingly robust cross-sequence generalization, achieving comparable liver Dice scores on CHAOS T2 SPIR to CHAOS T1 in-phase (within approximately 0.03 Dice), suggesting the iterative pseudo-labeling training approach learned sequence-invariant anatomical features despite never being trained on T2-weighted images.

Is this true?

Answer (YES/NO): NO